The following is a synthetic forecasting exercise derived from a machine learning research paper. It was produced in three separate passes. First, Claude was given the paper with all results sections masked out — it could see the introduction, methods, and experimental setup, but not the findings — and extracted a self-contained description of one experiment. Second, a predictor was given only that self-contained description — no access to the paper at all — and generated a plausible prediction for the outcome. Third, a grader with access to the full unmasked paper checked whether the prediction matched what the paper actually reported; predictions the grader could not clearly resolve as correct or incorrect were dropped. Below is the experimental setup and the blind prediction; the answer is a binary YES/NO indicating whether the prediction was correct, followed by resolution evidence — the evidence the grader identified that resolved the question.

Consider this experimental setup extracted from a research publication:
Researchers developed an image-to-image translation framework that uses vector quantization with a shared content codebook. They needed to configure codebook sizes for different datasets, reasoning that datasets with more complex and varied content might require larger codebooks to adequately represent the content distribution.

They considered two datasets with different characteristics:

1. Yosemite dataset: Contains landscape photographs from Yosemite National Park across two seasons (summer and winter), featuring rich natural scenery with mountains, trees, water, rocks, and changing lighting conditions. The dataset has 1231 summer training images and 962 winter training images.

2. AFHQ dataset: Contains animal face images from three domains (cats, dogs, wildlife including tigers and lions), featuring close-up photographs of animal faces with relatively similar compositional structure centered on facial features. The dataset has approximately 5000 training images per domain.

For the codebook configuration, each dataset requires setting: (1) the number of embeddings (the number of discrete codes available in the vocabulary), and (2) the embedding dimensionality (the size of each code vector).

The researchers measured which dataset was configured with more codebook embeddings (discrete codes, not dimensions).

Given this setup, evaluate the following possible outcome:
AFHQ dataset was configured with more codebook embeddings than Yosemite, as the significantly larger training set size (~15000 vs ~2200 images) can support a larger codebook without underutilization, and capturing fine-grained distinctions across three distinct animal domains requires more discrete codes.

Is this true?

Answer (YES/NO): NO